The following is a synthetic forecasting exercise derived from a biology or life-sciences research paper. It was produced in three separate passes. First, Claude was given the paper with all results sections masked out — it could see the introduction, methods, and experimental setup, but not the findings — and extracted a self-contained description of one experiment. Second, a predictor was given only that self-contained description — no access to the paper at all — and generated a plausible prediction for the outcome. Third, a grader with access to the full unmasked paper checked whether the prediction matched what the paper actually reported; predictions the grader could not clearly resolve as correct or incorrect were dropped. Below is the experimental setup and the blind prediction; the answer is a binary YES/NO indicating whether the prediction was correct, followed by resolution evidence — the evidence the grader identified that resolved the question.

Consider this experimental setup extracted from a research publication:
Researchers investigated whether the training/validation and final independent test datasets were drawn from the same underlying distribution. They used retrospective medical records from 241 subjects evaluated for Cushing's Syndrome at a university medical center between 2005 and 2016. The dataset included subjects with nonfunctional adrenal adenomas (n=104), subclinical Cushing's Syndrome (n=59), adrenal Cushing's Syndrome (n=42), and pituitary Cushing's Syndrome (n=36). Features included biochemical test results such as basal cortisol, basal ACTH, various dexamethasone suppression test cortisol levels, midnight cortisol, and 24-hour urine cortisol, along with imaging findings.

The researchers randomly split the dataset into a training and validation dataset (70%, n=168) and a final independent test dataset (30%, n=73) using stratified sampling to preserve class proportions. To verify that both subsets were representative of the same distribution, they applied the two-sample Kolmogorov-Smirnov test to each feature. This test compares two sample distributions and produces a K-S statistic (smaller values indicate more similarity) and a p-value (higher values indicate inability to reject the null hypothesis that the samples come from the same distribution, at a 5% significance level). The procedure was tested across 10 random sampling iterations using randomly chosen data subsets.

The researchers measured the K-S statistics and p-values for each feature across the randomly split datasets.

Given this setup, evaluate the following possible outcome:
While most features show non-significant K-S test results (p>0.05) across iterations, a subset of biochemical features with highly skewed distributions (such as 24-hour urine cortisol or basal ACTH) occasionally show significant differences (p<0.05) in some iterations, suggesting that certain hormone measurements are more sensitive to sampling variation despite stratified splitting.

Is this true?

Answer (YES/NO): NO